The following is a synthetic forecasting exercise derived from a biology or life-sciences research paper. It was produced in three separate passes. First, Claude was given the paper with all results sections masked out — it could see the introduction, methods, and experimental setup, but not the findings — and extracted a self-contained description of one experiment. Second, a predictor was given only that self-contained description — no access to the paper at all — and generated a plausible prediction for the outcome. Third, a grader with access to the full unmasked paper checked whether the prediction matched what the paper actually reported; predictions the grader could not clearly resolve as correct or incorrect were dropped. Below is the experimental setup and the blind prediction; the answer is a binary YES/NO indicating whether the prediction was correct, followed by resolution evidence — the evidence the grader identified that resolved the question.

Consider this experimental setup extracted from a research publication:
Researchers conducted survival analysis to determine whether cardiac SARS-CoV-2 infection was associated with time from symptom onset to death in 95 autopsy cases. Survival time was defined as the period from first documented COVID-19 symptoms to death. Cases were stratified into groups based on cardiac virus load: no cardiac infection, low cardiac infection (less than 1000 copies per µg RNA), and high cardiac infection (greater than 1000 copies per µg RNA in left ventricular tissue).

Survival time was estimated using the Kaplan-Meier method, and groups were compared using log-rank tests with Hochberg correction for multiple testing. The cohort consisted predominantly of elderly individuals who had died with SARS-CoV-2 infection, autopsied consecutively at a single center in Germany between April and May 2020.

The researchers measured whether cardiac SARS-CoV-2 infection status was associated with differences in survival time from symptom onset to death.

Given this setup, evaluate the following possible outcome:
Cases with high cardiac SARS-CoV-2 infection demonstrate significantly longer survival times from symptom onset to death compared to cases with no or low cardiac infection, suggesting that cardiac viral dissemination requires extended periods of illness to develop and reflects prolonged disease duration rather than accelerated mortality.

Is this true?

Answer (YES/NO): NO